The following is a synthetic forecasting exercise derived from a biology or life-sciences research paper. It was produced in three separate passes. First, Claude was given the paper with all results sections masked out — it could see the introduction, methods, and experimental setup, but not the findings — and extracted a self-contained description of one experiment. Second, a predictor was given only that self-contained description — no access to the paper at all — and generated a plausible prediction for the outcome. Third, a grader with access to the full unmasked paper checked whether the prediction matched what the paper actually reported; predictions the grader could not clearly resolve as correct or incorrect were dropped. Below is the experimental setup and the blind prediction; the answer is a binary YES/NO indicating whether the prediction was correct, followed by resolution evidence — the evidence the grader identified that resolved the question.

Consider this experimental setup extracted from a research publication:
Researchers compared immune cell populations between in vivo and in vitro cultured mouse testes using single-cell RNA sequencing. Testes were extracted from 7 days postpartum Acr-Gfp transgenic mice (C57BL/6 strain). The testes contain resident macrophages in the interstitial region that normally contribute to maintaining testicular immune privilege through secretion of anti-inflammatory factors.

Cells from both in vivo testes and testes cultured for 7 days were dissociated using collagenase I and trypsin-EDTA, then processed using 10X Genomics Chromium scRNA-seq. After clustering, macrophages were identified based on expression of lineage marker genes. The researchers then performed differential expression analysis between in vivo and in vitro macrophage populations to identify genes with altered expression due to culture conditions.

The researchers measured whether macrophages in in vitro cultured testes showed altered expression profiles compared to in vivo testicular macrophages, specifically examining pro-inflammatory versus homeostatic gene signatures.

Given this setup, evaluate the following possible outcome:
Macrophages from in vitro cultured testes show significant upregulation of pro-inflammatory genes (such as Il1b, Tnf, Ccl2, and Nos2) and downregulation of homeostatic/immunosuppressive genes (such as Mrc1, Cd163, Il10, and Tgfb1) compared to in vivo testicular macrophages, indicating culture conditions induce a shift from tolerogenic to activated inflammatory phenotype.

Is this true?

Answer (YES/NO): NO